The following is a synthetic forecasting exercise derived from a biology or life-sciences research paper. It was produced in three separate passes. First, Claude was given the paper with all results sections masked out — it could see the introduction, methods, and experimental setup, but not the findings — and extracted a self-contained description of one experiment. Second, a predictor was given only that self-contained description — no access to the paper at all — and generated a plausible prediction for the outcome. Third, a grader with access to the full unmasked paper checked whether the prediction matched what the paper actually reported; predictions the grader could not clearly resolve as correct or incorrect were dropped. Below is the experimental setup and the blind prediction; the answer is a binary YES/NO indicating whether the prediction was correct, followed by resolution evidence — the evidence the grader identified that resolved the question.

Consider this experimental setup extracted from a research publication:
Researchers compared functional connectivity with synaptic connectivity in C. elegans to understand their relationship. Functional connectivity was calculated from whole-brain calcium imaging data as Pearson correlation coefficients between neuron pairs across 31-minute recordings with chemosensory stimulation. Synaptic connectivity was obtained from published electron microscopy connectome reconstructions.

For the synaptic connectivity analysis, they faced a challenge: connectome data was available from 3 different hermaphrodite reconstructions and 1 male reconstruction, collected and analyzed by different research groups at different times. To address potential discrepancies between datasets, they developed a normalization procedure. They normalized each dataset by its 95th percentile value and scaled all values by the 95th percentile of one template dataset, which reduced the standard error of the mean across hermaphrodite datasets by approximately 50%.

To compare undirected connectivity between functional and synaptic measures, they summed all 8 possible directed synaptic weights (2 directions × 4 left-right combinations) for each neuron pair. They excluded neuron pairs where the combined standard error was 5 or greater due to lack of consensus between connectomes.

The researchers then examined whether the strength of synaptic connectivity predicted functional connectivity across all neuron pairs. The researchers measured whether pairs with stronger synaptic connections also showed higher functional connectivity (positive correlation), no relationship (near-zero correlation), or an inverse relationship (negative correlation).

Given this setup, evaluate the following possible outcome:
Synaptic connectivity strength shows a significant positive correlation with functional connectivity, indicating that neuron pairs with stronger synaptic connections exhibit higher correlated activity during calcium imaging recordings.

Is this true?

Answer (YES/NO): NO